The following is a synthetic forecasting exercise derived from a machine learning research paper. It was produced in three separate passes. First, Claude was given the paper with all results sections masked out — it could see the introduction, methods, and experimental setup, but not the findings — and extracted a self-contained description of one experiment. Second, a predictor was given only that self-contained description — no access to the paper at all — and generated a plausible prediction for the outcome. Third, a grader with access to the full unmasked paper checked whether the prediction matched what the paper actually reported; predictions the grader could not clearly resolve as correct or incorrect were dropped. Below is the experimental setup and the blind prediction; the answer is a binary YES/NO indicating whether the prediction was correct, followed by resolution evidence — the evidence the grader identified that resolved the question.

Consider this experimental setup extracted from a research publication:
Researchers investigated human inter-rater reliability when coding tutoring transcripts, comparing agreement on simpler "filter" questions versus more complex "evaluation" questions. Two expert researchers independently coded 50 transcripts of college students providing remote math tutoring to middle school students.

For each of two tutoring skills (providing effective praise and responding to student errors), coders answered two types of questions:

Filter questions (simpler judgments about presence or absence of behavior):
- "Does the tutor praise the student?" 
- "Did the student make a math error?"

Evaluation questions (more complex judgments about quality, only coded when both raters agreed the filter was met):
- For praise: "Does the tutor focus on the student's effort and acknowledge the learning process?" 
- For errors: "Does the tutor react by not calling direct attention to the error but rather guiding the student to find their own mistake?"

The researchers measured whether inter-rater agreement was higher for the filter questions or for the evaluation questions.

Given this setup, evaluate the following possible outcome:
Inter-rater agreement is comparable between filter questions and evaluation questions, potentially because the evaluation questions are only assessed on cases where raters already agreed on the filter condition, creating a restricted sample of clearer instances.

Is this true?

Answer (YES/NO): NO